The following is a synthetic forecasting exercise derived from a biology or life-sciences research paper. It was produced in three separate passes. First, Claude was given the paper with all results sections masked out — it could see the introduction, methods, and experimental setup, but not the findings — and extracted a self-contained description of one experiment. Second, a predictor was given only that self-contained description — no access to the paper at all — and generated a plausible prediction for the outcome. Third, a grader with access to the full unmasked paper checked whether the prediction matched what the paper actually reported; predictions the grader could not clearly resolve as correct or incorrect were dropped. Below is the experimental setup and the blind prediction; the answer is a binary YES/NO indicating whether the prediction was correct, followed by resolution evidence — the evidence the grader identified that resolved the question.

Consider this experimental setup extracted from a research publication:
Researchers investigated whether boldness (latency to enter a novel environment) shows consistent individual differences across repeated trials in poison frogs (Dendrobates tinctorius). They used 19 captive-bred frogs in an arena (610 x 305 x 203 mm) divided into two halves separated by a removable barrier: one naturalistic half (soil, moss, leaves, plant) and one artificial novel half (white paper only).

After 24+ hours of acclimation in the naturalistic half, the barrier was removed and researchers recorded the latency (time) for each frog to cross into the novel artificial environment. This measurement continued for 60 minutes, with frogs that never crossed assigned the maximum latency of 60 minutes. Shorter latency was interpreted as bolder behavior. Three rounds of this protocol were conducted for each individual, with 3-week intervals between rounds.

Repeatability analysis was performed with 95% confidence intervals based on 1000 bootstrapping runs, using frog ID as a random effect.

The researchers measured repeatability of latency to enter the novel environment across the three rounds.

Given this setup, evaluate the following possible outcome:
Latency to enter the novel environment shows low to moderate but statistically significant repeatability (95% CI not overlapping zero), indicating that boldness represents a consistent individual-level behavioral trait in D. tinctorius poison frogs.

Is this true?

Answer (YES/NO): YES